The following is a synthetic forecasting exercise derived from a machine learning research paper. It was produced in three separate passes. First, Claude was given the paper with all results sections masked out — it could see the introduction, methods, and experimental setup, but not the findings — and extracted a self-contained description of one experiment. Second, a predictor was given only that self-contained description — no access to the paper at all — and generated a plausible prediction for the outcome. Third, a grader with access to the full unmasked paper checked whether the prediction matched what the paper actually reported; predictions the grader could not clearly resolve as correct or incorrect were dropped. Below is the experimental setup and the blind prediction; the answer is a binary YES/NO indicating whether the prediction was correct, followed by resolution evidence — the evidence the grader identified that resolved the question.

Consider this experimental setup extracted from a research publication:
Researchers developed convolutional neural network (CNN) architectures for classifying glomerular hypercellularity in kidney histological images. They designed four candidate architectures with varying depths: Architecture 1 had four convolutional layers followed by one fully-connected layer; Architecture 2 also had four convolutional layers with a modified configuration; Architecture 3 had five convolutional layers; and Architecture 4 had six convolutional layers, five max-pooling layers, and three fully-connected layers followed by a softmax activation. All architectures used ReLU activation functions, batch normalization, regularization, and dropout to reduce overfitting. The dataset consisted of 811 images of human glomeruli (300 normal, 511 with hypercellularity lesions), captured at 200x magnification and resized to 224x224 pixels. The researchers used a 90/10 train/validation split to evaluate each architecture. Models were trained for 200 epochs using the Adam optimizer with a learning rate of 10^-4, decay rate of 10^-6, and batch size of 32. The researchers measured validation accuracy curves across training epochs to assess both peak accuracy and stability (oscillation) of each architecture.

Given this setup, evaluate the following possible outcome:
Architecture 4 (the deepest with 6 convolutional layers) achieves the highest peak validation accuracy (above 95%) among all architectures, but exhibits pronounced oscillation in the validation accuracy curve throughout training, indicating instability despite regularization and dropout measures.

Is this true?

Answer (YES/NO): NO